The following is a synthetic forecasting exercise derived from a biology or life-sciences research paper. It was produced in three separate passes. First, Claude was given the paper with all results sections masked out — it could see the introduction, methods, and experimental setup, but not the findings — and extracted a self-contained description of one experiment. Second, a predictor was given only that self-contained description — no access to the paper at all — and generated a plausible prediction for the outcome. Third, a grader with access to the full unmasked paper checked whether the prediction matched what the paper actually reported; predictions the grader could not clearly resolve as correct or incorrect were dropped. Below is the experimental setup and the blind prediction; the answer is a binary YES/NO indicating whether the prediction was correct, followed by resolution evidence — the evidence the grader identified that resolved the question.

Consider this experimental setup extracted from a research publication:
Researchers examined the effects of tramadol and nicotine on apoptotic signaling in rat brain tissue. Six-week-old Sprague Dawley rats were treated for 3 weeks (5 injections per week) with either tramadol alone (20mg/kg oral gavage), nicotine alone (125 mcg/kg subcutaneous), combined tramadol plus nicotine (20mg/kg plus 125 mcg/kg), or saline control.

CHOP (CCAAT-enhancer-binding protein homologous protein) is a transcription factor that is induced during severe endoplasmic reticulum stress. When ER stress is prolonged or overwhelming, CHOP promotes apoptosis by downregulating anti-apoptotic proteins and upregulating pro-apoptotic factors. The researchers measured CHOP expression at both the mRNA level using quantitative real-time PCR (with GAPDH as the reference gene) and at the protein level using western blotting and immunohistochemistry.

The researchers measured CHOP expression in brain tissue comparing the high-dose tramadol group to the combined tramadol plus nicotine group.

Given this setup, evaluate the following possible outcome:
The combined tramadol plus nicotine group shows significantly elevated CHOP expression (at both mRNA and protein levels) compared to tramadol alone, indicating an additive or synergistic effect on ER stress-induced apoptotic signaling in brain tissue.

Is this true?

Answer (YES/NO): NO